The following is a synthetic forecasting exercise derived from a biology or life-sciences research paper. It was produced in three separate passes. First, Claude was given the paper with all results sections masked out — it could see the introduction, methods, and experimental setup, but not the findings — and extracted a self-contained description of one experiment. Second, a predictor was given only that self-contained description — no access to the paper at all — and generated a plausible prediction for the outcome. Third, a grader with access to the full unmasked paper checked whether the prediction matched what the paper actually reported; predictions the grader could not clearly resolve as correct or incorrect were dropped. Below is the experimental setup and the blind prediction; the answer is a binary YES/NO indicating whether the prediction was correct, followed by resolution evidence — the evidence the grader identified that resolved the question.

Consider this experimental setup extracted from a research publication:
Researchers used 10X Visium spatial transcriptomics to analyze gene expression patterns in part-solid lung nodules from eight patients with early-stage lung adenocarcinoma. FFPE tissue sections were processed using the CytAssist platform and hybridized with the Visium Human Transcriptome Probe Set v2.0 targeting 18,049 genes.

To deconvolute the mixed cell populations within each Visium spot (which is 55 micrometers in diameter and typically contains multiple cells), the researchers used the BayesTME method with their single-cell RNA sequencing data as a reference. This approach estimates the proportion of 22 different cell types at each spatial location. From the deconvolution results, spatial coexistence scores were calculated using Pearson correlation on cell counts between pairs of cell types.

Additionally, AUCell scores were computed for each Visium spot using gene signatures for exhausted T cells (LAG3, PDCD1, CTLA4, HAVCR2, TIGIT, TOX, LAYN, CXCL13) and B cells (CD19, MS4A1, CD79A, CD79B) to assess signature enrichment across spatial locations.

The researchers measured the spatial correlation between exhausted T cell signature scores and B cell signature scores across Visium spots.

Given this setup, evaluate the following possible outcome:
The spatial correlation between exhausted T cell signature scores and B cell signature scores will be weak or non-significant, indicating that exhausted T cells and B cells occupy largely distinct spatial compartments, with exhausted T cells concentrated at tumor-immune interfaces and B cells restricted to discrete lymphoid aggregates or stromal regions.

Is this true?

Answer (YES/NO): NO